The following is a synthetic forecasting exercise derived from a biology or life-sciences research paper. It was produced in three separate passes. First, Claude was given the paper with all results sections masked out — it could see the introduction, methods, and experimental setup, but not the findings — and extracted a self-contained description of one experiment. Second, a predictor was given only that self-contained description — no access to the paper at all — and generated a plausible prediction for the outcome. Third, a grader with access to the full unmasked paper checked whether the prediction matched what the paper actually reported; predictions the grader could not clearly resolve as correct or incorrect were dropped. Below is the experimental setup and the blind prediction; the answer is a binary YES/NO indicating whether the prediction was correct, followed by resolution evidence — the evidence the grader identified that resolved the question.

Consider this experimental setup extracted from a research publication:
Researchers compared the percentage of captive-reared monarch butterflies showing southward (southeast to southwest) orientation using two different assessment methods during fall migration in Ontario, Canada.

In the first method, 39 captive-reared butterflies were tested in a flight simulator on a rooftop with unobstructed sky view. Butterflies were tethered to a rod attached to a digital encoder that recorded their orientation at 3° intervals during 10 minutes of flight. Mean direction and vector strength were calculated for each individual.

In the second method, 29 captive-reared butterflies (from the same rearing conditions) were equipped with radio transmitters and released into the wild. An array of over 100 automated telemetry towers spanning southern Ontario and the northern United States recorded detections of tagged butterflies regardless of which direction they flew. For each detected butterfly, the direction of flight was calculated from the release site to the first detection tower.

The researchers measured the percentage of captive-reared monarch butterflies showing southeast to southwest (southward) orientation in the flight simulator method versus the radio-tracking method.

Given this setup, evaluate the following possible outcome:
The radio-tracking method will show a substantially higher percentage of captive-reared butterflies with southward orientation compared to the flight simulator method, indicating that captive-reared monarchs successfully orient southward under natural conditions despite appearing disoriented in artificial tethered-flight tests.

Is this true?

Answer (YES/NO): YES